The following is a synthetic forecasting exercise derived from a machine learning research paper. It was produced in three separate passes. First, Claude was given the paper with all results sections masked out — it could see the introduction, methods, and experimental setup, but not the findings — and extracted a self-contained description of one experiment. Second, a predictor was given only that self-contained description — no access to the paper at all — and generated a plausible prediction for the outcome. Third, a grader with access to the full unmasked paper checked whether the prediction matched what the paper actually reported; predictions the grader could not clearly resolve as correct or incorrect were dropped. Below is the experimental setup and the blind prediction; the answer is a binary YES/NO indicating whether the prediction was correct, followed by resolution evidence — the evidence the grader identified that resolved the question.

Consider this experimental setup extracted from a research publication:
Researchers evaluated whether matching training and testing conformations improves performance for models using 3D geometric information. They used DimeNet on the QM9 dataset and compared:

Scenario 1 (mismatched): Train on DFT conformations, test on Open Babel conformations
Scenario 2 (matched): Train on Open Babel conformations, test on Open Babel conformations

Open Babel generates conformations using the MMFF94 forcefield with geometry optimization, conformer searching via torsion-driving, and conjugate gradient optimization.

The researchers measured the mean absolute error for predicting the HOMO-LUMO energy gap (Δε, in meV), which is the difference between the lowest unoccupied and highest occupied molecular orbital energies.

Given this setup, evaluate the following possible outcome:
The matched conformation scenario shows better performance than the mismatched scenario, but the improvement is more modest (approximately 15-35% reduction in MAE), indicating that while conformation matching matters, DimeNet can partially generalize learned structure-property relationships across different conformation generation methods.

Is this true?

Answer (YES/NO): NO